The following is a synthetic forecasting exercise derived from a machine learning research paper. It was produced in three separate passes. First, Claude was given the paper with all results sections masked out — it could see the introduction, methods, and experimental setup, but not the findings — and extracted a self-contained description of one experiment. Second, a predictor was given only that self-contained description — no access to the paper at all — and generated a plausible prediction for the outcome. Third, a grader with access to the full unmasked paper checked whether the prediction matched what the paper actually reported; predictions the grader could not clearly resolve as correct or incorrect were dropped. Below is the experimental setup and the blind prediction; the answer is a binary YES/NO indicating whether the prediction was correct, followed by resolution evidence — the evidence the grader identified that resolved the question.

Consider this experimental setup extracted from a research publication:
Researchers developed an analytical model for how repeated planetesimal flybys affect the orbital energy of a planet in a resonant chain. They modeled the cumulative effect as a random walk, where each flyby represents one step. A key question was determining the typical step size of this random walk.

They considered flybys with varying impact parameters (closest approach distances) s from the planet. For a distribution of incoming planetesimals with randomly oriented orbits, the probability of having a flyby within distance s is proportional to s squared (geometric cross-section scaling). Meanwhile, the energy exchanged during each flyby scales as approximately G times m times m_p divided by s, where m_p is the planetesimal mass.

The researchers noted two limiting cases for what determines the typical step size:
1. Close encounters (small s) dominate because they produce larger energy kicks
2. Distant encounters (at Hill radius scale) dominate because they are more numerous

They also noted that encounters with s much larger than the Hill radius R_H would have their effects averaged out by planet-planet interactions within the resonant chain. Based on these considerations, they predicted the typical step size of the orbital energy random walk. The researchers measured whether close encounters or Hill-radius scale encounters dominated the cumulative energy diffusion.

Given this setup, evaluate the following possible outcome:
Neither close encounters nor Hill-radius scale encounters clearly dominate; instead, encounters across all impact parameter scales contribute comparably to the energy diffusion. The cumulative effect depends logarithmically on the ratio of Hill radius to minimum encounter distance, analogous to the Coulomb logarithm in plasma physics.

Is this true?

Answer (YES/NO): NO